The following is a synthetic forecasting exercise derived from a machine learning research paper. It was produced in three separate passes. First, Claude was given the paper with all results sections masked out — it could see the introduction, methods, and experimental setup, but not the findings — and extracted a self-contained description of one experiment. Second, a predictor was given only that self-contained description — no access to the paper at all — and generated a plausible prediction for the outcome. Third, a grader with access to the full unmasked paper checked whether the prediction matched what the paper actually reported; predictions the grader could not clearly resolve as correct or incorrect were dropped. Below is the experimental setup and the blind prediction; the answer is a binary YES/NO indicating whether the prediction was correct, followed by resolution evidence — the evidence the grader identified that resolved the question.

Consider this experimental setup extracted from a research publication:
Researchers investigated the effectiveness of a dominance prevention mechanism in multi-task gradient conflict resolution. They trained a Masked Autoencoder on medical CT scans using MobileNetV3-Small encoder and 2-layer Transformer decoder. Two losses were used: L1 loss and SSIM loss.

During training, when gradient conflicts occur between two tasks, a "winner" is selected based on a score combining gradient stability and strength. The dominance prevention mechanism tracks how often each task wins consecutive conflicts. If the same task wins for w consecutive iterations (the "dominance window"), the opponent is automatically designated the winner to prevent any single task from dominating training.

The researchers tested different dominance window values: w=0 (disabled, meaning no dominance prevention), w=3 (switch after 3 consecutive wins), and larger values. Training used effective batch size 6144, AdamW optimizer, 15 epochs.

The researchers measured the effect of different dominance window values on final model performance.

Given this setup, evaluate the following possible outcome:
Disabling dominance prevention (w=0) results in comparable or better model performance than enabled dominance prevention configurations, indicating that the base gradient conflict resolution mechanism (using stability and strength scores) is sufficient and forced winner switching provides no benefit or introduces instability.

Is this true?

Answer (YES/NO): NO